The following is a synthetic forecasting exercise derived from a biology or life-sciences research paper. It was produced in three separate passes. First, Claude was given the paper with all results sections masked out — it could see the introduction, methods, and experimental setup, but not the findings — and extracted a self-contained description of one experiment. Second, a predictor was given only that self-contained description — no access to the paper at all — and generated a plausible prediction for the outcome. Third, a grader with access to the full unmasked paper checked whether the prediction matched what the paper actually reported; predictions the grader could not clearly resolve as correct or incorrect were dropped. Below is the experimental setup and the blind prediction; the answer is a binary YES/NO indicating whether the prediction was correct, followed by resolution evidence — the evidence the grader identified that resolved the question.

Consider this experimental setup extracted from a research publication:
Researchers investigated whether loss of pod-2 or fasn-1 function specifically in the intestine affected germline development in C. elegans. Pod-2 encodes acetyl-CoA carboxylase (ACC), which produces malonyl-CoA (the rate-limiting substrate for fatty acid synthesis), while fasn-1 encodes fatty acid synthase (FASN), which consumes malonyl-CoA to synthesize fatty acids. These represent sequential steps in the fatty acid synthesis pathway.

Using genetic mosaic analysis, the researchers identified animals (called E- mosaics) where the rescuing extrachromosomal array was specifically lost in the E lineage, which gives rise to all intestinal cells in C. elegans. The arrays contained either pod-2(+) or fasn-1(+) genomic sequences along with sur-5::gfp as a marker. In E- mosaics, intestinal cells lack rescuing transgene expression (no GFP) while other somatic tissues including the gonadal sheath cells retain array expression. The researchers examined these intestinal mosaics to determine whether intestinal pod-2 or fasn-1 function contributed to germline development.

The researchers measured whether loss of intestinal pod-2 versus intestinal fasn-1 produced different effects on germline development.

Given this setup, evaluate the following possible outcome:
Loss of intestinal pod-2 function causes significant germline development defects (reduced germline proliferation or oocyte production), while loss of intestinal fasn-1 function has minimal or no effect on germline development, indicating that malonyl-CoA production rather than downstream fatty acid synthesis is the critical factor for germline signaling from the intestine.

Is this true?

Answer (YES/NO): YES